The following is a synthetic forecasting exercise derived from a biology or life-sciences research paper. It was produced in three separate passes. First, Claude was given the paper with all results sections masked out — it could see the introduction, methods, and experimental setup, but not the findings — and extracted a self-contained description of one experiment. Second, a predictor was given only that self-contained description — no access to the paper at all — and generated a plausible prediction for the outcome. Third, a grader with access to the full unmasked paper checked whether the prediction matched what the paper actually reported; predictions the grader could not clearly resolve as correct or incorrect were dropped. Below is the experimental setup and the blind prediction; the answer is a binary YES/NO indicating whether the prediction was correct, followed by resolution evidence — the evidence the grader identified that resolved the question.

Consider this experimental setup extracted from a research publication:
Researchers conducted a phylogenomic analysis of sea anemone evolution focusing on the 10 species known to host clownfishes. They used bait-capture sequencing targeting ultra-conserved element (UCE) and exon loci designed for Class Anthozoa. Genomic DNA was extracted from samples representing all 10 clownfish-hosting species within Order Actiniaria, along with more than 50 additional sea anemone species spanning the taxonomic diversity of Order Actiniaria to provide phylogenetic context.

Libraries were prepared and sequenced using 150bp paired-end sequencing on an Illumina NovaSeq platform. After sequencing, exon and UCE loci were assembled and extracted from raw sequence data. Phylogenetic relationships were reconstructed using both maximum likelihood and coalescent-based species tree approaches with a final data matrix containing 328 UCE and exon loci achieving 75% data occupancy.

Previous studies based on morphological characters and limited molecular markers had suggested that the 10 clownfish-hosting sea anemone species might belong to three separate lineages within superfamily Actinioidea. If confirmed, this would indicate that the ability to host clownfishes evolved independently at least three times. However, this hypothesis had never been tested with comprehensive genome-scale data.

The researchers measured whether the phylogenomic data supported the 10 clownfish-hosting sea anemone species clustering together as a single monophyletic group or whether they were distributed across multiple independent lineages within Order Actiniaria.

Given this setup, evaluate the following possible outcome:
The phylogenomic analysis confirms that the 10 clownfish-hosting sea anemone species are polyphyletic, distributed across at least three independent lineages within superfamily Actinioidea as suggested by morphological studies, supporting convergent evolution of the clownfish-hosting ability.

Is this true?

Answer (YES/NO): YES